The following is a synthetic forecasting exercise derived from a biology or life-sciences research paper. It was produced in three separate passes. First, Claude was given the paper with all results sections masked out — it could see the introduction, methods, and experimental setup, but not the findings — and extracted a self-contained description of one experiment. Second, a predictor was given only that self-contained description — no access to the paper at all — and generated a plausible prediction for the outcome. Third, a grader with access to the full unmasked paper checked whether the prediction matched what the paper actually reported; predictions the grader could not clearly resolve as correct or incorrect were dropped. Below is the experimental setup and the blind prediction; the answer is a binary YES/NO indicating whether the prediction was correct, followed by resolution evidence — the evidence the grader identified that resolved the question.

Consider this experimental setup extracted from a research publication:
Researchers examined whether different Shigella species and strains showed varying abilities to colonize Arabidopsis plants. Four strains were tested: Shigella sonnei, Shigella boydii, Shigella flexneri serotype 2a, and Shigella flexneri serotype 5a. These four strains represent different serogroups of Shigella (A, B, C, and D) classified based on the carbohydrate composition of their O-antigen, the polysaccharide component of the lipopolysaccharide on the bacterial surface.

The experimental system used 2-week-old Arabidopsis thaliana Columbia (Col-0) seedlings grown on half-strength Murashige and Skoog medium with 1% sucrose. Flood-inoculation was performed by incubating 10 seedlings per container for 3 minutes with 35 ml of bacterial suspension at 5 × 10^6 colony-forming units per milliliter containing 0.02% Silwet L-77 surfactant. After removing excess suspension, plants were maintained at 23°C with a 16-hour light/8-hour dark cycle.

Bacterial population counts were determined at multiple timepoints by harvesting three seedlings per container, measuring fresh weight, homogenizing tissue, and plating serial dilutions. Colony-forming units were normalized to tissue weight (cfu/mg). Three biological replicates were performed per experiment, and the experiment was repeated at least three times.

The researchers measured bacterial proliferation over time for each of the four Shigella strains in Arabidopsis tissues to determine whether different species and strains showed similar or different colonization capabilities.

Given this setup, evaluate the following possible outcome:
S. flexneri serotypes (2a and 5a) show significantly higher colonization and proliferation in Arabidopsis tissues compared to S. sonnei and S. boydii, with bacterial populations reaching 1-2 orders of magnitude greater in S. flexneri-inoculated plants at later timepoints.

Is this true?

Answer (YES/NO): NO